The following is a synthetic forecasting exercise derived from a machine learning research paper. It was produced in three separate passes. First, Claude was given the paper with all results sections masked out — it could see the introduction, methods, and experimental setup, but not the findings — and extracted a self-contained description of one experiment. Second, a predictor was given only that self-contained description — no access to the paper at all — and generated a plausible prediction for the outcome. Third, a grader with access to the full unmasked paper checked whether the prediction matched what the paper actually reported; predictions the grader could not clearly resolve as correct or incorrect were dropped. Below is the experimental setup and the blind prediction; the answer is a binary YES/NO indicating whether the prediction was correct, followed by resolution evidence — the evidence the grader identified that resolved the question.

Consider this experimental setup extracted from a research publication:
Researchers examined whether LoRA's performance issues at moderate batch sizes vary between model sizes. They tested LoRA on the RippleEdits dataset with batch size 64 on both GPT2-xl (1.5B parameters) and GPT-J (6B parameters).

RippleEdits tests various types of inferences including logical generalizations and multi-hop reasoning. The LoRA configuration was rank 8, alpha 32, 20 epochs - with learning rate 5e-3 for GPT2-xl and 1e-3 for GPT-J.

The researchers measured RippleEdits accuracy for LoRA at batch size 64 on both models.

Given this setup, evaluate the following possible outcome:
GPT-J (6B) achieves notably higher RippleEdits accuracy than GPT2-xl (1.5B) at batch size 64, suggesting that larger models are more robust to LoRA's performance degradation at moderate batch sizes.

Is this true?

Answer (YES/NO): YES